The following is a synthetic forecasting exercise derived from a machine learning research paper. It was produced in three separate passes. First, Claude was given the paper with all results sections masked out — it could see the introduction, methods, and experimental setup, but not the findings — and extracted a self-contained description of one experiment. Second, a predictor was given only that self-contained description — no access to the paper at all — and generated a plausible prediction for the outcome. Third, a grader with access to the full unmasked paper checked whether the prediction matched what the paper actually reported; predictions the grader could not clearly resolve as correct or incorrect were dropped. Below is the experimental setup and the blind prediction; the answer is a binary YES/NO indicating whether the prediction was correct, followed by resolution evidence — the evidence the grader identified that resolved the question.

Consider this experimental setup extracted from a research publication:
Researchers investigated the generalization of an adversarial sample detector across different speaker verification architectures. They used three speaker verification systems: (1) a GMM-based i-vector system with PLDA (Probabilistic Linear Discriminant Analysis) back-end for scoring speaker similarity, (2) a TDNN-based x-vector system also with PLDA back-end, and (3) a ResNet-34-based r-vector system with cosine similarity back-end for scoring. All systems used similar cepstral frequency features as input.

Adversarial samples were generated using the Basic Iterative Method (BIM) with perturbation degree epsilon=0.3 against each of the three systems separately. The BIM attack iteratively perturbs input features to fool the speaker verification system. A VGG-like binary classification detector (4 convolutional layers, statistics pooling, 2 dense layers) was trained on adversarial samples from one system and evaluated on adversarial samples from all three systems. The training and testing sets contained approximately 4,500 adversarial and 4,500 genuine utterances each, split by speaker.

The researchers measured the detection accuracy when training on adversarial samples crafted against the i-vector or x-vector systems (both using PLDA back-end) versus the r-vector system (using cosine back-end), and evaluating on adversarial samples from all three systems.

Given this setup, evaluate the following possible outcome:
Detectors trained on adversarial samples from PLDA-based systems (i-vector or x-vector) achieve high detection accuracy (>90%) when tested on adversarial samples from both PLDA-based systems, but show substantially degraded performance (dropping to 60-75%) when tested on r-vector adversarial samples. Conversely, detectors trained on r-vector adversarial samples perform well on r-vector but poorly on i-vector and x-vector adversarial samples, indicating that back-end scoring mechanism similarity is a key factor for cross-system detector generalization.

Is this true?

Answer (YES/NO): NO